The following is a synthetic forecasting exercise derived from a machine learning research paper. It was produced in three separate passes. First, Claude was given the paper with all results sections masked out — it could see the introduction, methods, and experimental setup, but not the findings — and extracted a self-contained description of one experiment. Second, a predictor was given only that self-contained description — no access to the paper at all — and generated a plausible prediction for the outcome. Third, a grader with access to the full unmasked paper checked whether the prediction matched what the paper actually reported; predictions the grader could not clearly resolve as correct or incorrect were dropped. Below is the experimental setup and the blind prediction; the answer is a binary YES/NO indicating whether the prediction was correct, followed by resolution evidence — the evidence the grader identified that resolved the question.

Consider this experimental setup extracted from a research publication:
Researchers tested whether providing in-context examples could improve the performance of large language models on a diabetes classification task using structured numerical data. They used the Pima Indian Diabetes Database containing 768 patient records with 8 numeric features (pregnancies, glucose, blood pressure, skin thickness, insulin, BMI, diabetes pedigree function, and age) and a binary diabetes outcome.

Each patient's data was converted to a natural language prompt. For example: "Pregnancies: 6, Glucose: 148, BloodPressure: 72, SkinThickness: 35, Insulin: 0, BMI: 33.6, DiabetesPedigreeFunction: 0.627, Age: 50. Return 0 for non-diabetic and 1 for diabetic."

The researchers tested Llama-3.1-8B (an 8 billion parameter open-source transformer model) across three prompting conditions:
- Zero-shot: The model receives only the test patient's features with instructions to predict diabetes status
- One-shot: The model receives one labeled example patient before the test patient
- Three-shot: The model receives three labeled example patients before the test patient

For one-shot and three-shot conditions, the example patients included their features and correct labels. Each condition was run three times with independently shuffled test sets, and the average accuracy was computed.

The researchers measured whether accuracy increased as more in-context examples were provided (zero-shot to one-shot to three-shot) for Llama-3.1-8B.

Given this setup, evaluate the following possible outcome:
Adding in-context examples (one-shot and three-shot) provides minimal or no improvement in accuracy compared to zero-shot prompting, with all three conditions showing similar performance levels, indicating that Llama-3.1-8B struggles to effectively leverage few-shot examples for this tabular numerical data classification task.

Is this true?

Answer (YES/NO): YES